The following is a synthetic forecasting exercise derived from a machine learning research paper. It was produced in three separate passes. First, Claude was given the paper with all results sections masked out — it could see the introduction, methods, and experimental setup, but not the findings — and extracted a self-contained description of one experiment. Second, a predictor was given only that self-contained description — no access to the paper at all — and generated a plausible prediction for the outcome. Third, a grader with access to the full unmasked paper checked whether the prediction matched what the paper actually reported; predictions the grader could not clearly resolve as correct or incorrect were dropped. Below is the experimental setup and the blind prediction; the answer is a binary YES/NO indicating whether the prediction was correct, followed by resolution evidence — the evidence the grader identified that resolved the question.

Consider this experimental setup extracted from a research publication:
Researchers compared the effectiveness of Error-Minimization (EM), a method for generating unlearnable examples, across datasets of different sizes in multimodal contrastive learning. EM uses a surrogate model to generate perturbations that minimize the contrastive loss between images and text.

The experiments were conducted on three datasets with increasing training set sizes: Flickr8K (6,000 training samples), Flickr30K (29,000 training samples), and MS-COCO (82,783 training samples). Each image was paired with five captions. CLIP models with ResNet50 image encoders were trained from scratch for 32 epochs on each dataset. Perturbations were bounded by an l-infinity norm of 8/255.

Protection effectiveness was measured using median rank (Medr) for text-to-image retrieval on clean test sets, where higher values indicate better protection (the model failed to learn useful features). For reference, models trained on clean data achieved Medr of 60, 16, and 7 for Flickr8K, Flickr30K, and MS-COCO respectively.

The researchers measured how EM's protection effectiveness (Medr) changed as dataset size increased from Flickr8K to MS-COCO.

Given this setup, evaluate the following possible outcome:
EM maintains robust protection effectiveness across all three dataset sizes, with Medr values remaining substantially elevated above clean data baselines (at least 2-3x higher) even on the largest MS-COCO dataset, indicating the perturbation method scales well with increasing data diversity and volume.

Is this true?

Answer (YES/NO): NO